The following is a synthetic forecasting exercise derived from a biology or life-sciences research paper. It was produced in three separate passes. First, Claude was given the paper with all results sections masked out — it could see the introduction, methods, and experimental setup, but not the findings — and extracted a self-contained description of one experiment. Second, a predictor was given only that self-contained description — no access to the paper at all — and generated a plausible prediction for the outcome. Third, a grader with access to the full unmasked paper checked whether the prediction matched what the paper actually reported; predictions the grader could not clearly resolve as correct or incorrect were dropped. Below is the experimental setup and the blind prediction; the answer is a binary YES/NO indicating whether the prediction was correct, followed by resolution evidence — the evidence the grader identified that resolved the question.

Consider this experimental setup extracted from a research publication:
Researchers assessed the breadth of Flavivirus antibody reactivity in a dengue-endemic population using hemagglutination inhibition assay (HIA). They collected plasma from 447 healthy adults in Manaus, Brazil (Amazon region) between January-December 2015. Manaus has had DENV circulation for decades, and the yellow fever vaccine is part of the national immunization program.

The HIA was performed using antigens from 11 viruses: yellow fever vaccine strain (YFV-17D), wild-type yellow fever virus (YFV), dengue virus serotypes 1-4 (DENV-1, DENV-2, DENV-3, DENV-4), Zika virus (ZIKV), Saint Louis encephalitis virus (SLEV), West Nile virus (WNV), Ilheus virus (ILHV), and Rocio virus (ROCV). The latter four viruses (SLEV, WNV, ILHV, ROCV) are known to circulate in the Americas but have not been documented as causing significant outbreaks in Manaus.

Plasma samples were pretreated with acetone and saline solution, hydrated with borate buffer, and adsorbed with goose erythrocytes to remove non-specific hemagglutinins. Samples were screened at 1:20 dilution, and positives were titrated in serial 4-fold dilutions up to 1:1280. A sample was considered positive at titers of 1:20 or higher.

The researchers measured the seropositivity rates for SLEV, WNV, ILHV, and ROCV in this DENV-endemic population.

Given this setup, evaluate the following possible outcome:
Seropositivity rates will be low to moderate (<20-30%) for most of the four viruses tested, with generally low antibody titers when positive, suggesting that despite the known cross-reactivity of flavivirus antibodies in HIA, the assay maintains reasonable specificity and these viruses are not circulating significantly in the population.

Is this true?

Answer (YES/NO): NO